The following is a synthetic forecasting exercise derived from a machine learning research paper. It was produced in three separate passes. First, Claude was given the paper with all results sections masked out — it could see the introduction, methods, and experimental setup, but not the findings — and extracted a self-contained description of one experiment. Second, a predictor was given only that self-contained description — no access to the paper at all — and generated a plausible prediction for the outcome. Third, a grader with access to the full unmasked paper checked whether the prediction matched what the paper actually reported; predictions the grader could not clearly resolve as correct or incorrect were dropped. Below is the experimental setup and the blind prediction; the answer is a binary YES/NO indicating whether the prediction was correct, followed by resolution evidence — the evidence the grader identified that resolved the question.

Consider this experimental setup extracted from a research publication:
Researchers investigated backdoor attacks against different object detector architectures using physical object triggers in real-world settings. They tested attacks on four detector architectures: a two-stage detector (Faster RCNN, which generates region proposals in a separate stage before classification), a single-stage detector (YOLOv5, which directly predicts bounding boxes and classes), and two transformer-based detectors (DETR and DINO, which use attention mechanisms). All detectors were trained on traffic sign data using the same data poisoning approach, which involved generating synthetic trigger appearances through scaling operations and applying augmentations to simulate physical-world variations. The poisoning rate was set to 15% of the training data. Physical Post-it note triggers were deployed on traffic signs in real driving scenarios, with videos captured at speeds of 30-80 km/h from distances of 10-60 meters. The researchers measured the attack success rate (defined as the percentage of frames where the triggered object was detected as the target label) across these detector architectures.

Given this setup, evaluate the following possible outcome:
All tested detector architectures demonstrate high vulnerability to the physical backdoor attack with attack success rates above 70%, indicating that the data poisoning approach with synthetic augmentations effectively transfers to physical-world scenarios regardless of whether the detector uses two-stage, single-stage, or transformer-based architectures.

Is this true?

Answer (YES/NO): YES